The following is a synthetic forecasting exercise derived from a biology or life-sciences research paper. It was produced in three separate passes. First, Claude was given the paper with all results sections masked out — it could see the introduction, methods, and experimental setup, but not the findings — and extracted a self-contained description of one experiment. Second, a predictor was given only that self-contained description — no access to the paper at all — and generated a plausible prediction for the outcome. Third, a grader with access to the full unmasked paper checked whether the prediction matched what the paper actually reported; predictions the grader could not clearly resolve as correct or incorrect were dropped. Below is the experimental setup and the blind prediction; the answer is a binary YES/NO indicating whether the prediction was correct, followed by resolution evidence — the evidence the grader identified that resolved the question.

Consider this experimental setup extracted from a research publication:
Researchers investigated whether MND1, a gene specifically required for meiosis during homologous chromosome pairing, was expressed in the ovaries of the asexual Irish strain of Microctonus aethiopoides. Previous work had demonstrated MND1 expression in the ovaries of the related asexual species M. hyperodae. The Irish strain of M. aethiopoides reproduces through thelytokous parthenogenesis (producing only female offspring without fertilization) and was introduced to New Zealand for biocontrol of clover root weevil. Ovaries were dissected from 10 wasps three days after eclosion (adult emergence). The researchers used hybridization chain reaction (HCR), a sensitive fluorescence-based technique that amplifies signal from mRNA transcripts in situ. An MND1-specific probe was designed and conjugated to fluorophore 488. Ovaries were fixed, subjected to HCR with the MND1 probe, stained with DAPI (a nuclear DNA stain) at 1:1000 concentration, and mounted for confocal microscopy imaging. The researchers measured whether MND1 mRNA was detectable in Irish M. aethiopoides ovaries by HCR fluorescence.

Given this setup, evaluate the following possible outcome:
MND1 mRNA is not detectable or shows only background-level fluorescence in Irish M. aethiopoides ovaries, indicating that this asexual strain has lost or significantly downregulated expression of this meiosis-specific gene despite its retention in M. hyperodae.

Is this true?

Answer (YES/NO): NO